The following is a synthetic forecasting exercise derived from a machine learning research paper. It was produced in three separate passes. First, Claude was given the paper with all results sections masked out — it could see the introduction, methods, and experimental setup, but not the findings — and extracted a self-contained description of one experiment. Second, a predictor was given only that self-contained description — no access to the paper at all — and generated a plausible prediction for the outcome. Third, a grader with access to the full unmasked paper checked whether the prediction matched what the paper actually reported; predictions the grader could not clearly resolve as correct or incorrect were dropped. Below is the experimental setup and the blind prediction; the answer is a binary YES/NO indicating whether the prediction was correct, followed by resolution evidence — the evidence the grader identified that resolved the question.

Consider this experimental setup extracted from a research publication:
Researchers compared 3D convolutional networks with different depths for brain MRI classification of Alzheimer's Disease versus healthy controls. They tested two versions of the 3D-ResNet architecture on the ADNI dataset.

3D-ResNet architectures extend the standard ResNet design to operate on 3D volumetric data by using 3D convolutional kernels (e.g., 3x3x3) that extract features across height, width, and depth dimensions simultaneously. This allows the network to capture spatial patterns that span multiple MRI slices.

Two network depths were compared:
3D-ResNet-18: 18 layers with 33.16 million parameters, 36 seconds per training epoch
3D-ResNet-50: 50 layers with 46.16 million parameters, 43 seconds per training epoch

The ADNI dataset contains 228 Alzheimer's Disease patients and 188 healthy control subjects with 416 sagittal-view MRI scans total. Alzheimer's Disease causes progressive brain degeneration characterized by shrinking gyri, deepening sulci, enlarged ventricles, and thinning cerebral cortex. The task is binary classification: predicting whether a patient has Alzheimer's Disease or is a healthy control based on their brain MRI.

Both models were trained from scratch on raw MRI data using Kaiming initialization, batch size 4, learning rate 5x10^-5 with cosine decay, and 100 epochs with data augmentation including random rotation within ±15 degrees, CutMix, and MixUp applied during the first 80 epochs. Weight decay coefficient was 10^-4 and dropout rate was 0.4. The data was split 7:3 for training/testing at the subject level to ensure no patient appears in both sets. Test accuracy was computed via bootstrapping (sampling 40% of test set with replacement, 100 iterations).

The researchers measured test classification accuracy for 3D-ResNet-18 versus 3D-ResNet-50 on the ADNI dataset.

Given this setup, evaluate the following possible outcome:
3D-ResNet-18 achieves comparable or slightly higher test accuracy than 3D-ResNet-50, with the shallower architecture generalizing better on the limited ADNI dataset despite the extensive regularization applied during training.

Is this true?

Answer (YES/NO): YES